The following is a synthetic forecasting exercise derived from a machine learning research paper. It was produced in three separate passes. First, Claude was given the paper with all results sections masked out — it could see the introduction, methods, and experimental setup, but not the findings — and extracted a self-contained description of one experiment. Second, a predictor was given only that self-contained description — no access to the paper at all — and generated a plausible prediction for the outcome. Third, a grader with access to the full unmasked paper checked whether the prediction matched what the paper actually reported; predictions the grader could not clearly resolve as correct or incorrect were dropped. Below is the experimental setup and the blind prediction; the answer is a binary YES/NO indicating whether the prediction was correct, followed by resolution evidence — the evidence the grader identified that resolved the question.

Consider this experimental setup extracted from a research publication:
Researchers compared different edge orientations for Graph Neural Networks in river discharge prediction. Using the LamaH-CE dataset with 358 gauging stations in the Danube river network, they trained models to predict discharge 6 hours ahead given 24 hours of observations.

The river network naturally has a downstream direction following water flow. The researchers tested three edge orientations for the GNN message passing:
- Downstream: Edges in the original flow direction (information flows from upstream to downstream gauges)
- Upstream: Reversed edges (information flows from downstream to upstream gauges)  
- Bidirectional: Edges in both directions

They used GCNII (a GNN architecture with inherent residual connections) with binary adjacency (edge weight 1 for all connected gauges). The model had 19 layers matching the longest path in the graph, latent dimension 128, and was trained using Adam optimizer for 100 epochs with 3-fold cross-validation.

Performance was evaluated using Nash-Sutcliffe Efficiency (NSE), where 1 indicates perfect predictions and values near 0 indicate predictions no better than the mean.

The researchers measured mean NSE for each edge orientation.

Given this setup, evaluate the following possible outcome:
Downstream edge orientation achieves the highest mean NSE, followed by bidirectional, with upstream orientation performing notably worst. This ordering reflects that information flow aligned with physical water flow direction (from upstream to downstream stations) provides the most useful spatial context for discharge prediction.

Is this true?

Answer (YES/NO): NO